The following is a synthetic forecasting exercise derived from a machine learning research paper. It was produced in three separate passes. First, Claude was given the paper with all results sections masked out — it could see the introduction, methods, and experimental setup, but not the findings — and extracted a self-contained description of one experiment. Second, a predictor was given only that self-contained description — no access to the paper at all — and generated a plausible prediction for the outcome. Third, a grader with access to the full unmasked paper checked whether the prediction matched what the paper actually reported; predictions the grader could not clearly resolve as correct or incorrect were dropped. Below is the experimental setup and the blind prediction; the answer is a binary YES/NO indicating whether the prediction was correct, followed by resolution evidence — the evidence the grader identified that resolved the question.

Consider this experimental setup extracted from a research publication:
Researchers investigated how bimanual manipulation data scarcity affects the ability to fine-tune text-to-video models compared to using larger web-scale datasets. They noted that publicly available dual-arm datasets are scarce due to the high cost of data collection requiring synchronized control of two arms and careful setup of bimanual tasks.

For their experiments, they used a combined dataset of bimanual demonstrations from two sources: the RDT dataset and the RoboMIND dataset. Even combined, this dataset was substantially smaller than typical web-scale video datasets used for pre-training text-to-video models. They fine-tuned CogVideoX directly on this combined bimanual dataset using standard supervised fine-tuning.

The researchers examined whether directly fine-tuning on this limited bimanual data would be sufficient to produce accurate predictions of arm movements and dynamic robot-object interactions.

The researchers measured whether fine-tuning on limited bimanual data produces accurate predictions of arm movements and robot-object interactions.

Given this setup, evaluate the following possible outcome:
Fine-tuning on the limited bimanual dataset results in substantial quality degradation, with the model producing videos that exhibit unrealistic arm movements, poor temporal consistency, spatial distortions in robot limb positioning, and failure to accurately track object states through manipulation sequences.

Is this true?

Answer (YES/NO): YES